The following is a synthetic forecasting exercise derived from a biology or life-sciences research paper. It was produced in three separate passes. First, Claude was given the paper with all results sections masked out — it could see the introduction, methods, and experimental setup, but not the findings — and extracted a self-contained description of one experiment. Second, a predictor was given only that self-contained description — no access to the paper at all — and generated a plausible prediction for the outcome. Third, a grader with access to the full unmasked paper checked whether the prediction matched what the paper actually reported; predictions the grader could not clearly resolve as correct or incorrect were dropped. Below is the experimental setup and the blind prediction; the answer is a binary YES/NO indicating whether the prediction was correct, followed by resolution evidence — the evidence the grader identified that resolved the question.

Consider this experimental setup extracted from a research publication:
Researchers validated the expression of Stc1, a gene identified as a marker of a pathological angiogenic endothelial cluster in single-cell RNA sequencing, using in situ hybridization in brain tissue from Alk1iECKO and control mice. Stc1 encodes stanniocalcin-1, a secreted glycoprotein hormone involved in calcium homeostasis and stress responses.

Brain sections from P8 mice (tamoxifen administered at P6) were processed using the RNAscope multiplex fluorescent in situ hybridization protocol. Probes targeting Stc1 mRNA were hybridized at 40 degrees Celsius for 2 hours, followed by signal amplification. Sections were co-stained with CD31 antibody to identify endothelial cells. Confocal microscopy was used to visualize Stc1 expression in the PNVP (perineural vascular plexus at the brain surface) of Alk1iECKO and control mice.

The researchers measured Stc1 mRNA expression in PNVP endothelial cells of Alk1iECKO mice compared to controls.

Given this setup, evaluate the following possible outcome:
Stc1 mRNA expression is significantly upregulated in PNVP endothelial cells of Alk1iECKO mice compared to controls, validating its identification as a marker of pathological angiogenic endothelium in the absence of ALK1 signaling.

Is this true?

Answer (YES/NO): YES